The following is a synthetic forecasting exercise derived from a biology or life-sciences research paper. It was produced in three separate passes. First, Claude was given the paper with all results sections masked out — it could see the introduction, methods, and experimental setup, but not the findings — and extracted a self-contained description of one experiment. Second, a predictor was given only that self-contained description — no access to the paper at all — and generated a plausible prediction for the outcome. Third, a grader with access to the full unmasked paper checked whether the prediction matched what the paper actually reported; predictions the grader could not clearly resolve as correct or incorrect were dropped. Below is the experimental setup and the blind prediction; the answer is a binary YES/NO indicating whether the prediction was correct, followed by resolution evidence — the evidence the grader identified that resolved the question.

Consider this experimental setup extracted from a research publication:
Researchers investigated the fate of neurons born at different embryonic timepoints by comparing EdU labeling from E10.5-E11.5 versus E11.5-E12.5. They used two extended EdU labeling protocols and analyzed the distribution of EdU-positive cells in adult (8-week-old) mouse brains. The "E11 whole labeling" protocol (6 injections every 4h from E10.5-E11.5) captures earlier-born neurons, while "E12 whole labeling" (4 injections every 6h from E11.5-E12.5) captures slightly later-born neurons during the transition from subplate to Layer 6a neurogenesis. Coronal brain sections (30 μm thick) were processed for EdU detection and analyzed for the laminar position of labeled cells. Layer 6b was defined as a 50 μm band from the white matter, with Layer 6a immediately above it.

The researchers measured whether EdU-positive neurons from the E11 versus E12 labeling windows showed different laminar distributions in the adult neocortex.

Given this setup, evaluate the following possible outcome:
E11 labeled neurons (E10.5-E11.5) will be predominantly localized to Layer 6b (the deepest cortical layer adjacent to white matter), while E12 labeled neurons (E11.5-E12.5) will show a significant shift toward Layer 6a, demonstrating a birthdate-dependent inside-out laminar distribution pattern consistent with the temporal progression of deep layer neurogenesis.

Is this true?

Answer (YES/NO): NO